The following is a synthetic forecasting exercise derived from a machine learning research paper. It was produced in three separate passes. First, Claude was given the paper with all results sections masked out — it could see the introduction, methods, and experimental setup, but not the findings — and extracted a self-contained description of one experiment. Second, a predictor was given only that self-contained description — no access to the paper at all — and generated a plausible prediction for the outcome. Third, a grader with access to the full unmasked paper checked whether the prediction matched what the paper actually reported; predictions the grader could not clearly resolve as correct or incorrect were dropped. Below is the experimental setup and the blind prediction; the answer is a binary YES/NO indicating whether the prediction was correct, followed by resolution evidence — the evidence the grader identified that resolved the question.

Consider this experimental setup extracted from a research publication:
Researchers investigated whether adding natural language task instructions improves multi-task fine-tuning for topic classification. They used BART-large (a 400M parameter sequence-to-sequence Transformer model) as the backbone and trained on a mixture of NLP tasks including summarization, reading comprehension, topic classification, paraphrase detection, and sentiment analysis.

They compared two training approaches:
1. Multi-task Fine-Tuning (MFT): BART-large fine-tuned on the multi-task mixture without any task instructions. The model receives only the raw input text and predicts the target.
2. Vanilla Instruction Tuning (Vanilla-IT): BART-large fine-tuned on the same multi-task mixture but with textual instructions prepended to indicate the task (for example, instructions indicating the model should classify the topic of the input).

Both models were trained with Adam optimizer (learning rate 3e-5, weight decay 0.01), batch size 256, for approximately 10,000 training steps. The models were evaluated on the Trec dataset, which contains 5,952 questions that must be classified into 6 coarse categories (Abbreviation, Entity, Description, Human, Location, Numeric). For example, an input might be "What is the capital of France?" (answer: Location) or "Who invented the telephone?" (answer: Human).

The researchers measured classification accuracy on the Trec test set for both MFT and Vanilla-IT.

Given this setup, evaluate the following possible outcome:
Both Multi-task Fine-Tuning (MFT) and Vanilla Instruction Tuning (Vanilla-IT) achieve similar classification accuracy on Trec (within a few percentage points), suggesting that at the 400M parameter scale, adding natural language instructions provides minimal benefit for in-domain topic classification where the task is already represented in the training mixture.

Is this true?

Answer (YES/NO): NO